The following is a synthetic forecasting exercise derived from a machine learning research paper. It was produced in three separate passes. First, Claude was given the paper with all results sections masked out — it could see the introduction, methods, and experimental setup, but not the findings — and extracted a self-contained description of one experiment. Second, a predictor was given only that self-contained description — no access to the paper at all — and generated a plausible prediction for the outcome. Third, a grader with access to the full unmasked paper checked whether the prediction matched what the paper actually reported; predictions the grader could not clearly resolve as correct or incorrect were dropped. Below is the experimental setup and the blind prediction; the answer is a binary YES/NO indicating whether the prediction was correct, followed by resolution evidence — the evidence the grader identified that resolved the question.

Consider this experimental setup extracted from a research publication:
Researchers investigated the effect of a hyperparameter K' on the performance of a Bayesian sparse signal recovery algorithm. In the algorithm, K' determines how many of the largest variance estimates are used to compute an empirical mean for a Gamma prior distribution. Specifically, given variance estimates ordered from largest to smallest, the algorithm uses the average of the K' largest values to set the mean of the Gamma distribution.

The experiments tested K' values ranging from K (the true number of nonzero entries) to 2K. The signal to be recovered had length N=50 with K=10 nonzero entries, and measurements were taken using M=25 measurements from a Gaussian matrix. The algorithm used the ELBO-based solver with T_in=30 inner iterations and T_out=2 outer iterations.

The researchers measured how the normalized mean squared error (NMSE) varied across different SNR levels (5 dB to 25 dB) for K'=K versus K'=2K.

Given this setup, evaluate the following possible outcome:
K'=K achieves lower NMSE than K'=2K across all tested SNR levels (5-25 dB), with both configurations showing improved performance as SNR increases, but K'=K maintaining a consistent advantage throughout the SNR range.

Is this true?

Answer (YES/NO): NO